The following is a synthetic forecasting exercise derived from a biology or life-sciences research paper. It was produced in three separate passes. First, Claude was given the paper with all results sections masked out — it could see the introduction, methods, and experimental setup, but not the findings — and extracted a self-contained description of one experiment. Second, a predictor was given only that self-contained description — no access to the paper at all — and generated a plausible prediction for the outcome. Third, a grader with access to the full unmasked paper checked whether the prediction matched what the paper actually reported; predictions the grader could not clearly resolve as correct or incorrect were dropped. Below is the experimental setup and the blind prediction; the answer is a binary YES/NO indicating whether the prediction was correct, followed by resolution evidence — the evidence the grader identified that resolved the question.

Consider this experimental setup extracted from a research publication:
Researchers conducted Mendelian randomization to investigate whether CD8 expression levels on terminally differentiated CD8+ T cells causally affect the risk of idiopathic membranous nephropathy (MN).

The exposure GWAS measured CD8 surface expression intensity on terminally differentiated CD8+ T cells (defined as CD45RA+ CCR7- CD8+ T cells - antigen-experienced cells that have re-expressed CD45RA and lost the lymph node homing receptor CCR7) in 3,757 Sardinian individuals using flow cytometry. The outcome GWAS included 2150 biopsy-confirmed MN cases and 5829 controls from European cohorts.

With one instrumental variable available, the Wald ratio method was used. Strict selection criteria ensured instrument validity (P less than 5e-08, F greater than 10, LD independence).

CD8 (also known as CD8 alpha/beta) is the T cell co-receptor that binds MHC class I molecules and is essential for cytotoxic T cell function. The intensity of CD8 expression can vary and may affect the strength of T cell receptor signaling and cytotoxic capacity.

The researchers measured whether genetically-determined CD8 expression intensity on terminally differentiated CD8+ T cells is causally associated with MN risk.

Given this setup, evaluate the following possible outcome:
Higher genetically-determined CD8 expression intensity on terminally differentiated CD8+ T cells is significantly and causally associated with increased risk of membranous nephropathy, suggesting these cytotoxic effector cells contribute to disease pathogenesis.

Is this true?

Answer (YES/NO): NO